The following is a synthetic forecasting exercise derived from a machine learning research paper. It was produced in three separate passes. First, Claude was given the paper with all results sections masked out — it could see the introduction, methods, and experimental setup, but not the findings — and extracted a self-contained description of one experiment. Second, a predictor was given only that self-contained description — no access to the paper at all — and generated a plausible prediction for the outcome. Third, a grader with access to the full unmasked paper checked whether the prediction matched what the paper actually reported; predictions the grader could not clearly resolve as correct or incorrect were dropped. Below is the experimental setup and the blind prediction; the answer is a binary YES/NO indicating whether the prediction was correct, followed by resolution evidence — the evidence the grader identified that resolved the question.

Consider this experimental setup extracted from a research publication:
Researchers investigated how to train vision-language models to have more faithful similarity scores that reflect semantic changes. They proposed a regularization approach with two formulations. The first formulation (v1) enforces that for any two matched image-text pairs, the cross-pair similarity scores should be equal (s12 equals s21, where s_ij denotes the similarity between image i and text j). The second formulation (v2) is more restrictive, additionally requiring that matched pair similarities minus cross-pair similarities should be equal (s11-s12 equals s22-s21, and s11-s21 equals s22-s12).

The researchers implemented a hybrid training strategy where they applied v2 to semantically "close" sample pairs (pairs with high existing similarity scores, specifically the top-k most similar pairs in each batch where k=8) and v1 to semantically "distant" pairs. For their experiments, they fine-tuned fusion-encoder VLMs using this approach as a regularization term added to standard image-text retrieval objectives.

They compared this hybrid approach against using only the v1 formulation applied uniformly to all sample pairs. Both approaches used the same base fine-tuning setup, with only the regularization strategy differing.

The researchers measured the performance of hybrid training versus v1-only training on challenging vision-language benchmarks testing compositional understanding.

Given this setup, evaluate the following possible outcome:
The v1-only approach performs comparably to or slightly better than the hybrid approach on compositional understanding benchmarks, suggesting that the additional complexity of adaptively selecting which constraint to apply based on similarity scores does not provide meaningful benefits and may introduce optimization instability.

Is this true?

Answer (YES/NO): NO